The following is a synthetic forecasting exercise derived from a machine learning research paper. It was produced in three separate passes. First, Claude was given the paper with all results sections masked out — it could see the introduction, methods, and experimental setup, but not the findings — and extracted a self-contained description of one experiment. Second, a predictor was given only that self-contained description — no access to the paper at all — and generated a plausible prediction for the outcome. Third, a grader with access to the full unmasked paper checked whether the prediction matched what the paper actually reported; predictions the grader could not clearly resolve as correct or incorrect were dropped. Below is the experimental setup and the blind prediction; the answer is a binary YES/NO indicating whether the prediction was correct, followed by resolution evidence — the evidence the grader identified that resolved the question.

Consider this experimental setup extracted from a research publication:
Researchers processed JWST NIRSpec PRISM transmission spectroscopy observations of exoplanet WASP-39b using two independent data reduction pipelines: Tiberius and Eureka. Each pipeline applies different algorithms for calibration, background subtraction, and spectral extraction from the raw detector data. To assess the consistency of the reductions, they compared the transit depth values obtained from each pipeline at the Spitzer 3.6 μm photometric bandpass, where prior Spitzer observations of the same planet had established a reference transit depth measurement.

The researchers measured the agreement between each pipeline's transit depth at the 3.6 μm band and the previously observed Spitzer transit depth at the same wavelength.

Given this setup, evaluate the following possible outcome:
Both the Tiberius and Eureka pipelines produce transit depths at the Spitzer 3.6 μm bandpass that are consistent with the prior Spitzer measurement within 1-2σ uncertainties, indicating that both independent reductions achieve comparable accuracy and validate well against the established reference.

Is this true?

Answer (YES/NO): NO